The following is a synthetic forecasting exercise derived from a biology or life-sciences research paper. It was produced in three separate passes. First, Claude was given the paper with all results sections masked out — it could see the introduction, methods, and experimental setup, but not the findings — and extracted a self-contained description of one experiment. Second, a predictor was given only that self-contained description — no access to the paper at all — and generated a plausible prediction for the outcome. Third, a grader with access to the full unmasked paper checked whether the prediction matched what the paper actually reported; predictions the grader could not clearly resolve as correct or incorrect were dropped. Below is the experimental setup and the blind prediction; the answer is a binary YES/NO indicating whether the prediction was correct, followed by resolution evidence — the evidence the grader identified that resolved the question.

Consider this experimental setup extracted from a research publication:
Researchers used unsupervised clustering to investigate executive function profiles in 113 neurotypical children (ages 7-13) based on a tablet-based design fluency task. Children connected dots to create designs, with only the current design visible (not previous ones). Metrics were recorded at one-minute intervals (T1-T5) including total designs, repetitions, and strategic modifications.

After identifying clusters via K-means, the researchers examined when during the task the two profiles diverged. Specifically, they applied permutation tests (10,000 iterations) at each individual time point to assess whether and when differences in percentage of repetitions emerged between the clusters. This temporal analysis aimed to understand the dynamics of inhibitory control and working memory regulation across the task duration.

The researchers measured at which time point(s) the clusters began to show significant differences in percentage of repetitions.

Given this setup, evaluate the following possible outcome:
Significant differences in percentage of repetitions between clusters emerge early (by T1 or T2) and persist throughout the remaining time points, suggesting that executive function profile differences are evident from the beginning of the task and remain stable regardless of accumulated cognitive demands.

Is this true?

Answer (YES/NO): YES